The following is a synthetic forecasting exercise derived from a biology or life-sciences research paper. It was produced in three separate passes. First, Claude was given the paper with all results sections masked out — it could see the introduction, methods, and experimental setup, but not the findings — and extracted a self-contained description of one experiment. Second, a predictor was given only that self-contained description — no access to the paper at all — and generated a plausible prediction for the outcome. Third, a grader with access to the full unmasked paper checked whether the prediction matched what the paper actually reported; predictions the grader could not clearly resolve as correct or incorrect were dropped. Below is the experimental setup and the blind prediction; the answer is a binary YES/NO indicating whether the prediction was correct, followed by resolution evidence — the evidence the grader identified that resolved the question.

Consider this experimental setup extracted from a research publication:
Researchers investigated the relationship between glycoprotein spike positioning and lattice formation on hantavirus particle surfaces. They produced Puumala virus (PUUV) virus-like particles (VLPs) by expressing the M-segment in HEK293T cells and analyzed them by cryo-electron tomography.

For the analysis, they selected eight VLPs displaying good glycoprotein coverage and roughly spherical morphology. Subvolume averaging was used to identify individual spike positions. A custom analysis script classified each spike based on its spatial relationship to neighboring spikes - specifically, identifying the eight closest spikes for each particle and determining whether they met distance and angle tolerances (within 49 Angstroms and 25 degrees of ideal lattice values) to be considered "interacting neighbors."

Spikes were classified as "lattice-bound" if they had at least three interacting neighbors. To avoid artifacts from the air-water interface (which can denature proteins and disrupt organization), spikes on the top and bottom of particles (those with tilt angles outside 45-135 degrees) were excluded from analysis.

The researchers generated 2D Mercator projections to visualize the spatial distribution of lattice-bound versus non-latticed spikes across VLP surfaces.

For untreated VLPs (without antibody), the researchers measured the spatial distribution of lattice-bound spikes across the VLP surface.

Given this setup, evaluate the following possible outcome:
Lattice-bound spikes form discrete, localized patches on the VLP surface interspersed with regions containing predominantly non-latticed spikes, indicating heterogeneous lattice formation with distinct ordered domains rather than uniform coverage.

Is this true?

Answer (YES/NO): YES